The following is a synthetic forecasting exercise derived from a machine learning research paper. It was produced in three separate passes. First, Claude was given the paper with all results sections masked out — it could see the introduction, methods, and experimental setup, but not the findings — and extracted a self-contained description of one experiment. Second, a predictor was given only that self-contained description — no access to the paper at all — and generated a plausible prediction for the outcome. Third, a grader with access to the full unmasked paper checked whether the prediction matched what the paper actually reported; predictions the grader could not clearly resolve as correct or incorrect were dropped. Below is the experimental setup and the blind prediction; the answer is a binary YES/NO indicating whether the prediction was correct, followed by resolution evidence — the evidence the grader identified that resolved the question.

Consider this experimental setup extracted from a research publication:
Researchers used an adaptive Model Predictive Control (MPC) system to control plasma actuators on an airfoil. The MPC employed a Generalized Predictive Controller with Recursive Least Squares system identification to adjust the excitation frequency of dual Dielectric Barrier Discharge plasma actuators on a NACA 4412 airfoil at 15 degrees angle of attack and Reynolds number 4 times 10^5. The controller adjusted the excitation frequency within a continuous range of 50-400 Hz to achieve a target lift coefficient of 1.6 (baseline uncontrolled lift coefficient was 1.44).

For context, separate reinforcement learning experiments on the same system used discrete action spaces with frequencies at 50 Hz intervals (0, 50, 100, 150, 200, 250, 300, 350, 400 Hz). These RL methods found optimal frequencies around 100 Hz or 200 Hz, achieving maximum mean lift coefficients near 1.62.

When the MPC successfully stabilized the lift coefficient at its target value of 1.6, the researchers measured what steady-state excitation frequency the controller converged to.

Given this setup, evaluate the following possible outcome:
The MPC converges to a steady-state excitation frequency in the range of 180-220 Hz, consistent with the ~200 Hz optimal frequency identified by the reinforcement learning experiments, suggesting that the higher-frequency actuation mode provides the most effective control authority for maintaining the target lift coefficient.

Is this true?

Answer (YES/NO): NO